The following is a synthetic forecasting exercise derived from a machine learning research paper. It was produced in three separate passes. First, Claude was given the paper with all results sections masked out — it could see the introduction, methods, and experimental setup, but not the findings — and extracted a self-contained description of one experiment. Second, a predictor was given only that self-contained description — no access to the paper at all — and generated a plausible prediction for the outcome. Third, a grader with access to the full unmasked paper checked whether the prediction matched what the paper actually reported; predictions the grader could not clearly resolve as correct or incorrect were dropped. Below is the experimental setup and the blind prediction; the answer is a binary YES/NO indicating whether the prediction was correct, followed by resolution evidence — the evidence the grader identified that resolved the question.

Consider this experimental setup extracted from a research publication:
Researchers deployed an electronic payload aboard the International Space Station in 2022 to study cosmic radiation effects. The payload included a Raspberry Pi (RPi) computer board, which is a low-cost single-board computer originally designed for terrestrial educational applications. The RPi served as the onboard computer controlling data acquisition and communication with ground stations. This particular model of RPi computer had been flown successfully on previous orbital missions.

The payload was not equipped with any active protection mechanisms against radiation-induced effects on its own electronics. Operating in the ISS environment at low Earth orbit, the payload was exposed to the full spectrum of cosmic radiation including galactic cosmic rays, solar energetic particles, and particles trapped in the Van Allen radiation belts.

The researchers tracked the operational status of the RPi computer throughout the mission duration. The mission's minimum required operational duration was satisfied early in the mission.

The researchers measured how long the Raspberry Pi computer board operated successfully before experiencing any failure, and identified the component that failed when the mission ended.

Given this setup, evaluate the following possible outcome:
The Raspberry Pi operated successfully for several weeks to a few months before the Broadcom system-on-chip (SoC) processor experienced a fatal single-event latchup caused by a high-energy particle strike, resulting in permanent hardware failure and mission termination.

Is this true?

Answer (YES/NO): NO